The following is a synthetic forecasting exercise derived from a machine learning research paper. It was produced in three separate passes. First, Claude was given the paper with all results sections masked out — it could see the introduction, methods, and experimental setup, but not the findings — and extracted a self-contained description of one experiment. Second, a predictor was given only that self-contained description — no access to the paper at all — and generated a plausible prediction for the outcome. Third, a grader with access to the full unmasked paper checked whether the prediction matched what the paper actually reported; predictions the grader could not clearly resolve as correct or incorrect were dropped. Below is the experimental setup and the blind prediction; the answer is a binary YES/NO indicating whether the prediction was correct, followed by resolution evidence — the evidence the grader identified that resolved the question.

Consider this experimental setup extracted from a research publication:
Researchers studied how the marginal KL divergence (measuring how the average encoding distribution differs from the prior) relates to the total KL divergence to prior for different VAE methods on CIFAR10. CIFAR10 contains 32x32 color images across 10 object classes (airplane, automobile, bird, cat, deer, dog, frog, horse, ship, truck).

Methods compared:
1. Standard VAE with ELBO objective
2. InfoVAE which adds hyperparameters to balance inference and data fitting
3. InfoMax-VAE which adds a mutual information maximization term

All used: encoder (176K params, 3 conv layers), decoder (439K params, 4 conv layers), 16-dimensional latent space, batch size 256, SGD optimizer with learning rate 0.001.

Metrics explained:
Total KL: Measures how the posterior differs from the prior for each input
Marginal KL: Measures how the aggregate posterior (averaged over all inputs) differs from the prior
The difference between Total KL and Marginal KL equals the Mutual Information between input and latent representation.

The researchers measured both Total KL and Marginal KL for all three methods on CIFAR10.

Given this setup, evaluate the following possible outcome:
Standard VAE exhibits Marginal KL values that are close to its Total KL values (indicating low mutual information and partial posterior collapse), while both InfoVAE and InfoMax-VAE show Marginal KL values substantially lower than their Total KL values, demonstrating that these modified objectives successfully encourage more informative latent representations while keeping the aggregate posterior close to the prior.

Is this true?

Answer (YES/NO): NO